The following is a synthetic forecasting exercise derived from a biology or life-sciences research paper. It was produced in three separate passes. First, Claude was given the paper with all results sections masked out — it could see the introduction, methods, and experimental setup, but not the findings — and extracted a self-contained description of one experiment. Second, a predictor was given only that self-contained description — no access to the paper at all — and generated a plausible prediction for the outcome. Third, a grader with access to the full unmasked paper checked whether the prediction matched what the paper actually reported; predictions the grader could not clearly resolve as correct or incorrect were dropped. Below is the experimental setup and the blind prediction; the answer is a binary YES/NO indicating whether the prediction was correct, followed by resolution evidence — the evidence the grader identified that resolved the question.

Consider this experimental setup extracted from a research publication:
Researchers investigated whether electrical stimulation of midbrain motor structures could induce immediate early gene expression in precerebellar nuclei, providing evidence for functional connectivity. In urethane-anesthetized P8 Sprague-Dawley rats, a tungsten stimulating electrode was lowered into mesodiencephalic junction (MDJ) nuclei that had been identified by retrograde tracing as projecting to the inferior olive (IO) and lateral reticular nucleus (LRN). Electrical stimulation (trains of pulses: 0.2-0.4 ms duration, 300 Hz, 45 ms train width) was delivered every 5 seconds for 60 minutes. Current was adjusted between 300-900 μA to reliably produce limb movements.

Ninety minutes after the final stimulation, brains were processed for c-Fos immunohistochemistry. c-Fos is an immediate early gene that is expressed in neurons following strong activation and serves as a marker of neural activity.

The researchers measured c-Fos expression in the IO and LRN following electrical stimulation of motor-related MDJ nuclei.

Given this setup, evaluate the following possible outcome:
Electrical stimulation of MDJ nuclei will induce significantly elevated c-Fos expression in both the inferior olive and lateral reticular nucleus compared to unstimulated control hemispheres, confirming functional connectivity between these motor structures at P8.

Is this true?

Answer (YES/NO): NO